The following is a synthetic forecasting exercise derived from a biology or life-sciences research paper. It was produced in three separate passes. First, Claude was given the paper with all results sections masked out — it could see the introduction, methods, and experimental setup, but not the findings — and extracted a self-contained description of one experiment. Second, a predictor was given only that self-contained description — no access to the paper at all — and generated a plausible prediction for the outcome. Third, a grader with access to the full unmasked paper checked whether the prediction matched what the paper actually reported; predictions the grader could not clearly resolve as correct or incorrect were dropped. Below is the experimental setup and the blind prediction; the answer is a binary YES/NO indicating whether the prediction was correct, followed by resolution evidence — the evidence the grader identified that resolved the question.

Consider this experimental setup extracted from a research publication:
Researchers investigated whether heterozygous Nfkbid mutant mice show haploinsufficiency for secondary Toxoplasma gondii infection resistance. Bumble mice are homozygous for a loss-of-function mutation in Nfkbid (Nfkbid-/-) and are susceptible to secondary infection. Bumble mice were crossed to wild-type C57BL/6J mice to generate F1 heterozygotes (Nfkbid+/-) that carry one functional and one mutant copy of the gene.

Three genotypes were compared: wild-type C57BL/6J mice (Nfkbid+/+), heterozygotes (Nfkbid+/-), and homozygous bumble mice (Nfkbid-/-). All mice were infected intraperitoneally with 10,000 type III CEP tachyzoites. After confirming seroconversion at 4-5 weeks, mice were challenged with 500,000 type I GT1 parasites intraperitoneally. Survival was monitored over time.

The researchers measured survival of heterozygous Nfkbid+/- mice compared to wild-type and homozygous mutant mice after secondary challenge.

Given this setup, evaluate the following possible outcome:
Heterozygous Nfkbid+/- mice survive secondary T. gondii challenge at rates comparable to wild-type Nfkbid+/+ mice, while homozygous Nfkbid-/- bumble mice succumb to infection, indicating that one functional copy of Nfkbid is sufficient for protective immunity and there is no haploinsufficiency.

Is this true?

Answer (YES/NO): NO